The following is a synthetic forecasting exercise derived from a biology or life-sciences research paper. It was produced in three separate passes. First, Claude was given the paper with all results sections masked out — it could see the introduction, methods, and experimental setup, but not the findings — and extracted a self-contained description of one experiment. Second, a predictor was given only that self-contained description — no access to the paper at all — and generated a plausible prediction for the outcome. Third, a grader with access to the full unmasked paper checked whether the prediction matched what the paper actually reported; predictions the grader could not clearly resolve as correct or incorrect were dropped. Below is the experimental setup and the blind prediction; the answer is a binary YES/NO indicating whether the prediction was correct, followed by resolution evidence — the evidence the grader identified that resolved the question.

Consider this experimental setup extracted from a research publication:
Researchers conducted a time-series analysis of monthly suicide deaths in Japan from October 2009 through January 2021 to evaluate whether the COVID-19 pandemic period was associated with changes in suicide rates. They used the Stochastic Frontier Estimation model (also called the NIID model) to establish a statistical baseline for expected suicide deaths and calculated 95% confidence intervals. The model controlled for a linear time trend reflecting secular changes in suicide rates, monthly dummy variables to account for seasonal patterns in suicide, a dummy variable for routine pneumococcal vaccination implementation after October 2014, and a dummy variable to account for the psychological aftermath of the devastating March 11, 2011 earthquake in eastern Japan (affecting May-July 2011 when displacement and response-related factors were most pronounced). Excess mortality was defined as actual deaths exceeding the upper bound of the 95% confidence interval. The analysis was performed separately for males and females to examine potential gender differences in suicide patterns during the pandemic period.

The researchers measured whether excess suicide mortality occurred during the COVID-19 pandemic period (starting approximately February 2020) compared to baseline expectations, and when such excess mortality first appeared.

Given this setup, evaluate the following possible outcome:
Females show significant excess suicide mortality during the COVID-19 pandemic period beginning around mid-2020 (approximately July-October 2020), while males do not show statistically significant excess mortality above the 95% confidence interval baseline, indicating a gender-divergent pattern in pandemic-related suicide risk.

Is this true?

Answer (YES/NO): NO